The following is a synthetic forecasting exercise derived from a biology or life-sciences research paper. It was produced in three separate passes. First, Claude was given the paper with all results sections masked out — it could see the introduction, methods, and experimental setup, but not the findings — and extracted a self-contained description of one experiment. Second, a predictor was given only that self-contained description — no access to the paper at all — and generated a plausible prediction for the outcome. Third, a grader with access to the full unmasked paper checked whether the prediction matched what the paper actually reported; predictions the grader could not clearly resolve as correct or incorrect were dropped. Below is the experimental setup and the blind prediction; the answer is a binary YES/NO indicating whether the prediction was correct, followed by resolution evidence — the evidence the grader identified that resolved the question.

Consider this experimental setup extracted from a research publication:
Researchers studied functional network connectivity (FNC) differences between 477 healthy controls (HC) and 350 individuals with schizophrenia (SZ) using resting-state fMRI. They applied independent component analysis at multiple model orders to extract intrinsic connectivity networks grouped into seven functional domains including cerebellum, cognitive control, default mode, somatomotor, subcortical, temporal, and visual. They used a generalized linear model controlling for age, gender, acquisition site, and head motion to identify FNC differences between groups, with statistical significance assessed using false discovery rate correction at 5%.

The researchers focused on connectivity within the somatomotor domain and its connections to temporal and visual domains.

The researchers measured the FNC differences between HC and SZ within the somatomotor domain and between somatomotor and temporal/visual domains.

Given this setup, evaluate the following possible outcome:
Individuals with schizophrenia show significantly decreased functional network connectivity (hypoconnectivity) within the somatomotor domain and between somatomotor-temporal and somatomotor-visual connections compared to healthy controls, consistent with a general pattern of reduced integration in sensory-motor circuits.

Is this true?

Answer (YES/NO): YES